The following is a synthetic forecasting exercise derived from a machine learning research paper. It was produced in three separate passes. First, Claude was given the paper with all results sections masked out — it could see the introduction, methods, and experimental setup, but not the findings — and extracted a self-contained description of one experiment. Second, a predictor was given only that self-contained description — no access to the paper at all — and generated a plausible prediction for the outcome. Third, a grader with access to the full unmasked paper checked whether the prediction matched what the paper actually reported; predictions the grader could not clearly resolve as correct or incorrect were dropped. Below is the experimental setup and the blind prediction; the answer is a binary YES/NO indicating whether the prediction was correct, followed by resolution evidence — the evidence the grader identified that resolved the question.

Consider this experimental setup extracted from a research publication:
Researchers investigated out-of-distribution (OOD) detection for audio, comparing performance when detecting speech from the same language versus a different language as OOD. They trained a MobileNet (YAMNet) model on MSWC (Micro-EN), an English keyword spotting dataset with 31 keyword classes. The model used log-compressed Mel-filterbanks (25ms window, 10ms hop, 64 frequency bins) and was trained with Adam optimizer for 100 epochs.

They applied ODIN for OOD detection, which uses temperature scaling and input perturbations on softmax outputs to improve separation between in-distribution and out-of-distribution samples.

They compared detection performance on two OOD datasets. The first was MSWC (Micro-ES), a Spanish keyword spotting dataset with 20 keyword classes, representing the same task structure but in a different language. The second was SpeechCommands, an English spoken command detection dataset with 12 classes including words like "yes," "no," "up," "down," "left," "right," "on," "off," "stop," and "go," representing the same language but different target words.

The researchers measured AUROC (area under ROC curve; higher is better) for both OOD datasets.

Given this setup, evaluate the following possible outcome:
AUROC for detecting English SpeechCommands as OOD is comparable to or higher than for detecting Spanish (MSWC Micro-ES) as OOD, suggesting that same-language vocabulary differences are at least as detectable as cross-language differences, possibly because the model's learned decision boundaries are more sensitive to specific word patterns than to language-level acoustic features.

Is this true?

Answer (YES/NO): NO